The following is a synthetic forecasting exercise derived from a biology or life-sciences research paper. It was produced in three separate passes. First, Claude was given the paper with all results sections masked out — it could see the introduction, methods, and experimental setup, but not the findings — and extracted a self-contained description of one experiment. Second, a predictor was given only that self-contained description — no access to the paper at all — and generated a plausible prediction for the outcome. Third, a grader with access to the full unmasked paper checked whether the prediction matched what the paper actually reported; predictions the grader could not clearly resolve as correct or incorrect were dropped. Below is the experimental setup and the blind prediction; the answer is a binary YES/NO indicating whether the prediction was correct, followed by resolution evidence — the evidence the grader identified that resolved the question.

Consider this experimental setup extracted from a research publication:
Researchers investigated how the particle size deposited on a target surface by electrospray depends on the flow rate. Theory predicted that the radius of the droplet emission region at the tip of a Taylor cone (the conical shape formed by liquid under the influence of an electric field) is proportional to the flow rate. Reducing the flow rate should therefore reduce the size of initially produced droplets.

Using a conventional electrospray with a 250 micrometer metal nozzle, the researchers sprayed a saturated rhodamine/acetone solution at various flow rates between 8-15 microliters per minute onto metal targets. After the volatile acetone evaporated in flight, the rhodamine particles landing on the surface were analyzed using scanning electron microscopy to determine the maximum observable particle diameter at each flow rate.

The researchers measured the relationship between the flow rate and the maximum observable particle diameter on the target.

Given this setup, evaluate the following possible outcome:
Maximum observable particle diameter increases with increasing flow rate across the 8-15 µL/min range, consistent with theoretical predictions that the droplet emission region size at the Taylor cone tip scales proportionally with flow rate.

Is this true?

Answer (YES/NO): YES